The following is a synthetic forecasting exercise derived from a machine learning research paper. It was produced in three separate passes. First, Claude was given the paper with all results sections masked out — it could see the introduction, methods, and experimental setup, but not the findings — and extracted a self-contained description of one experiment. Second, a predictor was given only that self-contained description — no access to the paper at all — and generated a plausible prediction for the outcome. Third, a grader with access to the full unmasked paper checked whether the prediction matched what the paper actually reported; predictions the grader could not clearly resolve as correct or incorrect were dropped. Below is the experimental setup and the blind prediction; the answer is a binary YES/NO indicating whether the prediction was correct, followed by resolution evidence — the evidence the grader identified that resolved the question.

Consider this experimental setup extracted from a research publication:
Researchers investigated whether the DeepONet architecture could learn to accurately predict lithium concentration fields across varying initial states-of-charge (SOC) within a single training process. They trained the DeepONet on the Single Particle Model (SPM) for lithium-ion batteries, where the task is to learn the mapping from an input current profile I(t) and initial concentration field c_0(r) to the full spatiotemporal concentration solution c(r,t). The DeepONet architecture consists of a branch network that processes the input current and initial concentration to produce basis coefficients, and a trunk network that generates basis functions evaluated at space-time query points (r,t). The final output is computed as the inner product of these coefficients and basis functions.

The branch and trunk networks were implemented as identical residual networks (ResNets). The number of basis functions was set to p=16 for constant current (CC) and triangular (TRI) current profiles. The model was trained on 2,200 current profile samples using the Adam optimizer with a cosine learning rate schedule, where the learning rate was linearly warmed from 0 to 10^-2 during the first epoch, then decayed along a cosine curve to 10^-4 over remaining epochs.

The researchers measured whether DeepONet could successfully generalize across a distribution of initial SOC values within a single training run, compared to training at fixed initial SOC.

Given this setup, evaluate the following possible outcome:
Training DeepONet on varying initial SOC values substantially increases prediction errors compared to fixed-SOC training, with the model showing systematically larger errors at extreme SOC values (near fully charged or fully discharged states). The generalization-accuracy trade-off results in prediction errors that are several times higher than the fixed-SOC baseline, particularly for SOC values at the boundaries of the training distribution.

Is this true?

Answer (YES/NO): NO